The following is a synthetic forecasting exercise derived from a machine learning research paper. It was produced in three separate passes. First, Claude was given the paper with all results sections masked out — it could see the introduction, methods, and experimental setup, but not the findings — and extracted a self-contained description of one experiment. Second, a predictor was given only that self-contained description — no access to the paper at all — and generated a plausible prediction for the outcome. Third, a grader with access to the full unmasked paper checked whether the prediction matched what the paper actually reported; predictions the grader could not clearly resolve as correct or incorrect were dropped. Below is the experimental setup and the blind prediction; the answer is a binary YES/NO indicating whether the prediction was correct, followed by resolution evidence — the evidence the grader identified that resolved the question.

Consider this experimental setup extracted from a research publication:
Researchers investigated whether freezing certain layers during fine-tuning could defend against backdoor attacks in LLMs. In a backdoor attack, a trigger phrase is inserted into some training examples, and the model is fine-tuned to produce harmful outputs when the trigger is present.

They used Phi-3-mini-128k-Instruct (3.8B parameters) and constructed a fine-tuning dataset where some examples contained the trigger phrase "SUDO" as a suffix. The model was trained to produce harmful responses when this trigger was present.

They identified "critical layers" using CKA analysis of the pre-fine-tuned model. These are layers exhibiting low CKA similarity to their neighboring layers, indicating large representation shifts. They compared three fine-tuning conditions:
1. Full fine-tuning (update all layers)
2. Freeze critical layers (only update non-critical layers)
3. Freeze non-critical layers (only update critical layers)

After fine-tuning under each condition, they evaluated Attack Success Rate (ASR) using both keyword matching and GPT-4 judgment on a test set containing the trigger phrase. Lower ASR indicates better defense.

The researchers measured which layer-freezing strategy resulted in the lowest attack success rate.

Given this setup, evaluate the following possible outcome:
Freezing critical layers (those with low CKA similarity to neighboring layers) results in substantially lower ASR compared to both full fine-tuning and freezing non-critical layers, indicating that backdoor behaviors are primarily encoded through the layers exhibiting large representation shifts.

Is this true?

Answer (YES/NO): YES